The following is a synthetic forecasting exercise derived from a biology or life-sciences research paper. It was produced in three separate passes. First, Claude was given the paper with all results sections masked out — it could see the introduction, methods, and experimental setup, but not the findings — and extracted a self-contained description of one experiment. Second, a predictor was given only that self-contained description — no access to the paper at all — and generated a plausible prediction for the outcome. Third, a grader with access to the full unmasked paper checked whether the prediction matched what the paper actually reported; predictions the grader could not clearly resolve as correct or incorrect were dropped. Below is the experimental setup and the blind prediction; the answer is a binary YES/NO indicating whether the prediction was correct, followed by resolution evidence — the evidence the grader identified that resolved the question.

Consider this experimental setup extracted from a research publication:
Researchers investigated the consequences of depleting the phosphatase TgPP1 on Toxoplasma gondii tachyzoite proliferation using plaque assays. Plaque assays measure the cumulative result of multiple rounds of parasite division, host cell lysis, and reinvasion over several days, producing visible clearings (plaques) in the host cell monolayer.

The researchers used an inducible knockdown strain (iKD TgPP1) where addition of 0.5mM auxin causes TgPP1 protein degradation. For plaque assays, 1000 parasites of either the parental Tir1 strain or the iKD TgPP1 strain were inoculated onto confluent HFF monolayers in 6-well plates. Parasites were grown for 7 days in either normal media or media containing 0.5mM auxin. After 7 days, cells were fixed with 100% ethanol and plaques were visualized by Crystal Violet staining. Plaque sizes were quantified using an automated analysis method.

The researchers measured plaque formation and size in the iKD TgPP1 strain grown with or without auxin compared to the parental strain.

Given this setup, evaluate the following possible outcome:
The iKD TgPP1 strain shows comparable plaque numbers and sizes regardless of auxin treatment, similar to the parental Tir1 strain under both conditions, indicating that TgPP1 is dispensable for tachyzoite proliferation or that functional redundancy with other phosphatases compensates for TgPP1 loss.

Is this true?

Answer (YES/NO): NO